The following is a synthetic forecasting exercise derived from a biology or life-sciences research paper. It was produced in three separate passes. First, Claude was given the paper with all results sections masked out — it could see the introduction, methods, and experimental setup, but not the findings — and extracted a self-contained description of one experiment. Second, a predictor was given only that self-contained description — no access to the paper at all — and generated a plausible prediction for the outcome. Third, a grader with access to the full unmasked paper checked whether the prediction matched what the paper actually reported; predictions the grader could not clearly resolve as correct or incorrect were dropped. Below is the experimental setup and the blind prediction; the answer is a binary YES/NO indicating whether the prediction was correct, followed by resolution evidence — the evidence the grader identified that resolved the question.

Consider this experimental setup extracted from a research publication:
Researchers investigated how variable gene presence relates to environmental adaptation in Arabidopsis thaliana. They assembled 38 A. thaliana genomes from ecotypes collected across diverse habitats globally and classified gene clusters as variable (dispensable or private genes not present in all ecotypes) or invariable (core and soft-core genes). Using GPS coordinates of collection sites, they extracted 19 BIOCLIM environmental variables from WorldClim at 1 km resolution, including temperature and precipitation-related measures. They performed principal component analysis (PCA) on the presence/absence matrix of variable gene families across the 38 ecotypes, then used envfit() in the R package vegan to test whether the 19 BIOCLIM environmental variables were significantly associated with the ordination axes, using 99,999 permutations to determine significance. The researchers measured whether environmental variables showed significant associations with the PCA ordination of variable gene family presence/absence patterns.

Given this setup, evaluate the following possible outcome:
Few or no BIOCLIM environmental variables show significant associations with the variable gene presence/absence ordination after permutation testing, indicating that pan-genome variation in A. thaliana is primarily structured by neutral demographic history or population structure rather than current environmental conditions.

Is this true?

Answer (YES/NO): NO